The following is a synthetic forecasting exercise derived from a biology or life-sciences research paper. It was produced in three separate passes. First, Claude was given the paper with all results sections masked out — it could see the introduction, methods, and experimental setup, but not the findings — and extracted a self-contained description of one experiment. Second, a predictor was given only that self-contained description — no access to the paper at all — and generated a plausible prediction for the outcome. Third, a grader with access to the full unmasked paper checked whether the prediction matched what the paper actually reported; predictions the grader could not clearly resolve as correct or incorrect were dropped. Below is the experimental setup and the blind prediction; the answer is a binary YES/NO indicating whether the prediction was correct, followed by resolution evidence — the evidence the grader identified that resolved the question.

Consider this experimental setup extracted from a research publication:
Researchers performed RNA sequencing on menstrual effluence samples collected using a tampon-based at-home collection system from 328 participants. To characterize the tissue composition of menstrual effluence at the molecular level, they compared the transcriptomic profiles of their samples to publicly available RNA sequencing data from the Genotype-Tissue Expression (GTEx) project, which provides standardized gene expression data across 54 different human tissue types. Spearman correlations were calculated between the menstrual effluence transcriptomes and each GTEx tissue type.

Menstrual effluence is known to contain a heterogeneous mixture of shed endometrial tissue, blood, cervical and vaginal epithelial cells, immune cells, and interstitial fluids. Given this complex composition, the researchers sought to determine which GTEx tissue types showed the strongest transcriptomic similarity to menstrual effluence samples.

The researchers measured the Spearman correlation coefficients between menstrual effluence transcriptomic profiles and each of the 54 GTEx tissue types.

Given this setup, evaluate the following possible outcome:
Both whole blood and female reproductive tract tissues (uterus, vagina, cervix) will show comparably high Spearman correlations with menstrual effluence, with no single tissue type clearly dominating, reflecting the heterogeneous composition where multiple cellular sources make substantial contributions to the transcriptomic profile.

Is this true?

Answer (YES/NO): NO